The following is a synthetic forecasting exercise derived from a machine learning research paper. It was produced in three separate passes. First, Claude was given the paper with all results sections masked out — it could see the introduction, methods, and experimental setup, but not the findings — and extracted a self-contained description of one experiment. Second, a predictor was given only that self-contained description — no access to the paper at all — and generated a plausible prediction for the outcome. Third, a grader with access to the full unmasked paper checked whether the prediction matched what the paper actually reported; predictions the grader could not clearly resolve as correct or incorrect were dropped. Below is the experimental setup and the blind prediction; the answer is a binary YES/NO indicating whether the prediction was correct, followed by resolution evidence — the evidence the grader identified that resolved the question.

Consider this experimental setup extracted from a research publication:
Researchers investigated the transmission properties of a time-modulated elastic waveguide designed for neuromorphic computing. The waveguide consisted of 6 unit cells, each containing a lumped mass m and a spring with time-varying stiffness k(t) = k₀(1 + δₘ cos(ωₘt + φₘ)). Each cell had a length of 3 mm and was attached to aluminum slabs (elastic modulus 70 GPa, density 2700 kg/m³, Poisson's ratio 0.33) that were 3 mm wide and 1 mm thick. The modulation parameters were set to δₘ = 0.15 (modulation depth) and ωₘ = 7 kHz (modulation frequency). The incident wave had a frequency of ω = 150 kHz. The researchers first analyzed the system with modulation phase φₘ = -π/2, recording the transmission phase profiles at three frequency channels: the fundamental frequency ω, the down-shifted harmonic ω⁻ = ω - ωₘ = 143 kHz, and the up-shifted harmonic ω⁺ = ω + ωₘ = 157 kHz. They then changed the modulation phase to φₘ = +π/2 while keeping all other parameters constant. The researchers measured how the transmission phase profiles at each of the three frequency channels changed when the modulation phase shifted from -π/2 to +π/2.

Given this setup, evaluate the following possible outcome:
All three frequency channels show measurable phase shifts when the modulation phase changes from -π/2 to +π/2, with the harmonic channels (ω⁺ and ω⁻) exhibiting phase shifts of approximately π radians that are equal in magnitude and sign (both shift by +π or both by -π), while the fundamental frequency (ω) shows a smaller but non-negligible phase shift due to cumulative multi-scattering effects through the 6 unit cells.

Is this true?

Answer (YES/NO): NO